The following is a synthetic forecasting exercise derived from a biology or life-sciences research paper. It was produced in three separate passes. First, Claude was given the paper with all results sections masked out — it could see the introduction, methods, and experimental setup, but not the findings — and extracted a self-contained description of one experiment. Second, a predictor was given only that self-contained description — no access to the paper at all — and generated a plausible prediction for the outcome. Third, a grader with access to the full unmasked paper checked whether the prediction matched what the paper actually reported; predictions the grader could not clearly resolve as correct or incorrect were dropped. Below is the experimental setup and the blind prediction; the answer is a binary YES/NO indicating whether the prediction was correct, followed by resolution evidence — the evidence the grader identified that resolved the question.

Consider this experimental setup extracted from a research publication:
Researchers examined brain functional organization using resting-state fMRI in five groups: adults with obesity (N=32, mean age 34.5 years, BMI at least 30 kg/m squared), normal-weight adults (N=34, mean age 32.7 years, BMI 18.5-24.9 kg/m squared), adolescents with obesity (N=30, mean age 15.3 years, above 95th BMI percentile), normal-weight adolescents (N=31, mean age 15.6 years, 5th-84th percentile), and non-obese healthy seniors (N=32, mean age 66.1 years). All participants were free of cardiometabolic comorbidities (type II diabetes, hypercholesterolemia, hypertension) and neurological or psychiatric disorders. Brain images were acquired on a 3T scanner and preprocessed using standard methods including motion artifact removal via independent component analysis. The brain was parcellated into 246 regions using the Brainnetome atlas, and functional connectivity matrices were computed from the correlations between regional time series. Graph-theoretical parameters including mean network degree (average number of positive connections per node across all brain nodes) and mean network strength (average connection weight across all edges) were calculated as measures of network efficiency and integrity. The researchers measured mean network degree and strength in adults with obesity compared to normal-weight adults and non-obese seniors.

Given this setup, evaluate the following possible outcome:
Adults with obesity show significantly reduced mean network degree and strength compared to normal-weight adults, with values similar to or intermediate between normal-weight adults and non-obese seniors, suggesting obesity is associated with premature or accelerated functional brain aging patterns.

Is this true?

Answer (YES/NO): NO